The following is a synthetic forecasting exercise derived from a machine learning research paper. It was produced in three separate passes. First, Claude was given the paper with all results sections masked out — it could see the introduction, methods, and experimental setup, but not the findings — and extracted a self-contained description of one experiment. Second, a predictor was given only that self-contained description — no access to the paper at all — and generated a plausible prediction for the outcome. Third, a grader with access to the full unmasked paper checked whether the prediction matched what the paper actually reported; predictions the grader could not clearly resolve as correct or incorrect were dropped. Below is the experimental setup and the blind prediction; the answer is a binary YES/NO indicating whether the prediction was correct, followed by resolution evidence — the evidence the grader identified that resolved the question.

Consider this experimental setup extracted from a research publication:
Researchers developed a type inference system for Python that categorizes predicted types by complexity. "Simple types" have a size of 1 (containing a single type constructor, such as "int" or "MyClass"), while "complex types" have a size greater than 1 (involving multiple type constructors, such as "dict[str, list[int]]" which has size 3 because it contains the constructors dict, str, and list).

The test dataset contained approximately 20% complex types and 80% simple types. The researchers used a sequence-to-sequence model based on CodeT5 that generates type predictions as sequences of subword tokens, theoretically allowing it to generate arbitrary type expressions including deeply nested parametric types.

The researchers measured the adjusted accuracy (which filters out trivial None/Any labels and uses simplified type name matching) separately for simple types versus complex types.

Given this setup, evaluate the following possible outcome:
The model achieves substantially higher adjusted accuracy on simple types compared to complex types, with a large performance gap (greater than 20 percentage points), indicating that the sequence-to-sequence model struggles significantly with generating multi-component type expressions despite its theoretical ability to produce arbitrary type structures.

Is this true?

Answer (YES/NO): YES